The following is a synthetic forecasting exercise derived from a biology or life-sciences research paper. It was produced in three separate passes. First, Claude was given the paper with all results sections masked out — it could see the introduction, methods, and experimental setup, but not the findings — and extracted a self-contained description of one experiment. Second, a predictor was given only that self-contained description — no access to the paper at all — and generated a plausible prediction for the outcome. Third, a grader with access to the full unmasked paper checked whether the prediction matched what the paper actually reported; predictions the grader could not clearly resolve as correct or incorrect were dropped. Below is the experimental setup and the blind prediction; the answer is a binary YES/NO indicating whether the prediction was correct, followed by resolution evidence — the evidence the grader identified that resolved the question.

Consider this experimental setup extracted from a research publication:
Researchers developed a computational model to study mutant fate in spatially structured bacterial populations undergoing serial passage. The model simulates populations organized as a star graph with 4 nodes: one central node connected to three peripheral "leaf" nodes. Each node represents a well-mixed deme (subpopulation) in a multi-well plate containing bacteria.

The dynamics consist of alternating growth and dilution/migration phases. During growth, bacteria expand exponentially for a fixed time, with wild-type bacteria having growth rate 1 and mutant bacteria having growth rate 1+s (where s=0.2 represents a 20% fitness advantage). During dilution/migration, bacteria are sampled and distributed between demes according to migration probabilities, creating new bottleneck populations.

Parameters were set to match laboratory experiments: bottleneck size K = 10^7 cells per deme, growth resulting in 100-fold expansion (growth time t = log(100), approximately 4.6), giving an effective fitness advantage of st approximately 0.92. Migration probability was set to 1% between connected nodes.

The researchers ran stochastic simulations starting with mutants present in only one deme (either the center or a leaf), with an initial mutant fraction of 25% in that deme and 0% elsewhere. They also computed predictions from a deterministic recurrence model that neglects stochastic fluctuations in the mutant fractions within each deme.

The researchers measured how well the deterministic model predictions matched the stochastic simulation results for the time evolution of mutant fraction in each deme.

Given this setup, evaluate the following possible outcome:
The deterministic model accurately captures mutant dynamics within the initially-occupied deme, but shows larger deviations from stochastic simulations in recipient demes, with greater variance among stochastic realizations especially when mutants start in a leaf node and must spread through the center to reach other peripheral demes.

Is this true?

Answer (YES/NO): YES